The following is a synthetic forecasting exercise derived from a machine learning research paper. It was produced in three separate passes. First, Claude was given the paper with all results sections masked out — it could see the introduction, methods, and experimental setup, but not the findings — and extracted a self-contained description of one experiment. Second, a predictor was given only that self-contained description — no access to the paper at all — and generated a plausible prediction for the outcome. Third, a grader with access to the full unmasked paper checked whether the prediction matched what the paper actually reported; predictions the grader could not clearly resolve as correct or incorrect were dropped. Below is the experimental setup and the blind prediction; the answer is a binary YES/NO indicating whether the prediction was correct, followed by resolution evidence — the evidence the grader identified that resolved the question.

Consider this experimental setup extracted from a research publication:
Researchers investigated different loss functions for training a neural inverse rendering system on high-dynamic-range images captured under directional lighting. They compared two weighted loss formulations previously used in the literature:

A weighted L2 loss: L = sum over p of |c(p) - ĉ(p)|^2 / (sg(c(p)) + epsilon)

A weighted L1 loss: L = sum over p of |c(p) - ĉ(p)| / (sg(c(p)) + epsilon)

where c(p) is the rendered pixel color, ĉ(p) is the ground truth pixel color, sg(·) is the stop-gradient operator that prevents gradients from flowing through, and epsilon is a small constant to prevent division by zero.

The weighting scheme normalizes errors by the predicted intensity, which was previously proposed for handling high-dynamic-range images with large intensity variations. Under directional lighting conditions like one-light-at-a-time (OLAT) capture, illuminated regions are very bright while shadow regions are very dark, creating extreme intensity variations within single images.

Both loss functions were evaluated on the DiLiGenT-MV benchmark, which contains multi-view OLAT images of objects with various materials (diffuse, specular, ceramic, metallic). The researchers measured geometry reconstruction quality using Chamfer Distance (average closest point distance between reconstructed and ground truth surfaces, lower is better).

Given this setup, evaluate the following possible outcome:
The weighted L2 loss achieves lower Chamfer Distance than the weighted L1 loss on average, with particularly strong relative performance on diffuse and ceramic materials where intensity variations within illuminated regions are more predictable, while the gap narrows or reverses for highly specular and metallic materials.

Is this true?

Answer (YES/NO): NO